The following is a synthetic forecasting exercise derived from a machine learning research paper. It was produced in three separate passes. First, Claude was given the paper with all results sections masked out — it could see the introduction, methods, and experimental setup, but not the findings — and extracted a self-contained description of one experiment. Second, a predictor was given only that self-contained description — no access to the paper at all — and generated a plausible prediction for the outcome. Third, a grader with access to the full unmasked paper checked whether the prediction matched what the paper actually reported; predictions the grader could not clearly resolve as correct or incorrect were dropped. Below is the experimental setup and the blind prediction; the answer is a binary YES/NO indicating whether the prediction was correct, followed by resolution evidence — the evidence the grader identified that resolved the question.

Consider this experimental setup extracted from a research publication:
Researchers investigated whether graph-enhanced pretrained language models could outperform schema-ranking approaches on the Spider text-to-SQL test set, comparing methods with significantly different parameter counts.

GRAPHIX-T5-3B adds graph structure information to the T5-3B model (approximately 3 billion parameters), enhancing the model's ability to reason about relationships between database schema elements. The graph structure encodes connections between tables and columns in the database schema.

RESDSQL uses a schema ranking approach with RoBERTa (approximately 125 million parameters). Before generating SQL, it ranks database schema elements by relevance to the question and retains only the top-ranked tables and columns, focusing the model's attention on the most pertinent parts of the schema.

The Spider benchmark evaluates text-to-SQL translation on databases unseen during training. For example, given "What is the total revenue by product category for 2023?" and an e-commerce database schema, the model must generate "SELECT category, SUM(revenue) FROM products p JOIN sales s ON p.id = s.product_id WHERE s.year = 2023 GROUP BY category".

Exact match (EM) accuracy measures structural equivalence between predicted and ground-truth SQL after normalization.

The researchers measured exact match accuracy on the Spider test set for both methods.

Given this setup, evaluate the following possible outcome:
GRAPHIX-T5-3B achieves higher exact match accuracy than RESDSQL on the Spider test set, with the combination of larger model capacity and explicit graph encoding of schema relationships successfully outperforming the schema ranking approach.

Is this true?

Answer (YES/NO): YES